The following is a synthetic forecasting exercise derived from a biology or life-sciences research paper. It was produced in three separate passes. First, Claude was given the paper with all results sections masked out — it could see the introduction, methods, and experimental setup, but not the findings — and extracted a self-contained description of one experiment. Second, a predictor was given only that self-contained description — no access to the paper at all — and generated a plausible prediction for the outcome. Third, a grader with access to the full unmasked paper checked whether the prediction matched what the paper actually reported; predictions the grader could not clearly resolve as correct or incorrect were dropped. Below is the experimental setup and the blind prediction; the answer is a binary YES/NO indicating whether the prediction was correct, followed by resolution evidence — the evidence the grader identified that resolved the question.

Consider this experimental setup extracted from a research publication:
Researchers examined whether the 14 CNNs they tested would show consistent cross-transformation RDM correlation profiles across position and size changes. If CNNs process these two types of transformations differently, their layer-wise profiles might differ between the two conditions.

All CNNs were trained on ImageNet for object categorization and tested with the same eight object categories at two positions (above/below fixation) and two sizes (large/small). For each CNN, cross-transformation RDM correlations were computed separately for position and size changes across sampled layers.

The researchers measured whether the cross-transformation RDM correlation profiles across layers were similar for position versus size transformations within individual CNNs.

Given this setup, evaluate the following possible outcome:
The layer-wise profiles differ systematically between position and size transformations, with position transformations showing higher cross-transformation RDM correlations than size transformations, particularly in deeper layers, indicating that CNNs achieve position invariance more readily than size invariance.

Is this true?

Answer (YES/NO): YES